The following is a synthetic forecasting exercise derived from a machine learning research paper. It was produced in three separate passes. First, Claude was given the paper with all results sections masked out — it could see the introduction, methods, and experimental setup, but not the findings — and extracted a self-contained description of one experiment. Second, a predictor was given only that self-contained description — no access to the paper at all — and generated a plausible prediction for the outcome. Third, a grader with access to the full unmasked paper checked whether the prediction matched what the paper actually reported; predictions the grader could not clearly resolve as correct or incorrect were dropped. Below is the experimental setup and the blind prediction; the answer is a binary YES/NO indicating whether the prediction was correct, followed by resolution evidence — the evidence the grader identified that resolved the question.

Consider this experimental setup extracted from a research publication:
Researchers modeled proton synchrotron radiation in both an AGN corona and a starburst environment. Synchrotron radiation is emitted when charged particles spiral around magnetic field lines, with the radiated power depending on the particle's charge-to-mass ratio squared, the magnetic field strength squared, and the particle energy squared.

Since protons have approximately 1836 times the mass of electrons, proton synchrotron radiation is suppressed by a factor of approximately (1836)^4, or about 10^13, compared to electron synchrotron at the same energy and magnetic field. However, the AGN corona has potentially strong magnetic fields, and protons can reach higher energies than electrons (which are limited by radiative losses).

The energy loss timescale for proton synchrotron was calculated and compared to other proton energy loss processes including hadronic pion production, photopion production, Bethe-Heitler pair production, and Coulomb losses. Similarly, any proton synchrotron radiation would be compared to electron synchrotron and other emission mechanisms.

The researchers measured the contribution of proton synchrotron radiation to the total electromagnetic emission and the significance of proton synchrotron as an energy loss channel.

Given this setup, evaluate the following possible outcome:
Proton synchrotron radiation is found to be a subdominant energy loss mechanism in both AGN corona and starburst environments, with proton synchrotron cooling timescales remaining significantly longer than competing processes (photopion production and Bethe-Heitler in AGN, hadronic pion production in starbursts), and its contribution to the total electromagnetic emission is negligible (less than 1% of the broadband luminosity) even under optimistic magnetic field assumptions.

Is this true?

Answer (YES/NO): YES